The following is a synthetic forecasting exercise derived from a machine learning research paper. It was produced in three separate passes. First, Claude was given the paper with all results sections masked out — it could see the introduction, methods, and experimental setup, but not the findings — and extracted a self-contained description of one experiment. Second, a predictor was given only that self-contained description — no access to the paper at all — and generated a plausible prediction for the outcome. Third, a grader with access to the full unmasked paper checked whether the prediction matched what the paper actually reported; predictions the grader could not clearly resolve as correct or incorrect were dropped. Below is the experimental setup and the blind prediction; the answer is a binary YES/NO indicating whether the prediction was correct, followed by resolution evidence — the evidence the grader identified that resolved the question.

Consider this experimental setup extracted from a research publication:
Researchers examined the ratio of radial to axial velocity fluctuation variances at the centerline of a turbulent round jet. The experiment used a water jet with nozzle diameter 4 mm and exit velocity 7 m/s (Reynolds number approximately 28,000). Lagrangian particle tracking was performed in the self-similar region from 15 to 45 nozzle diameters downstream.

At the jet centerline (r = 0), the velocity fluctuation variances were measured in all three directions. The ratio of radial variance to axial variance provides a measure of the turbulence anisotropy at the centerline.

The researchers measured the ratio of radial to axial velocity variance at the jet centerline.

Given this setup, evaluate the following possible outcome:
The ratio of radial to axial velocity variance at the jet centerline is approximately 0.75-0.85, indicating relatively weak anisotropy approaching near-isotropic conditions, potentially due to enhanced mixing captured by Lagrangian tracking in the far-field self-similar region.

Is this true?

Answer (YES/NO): NO